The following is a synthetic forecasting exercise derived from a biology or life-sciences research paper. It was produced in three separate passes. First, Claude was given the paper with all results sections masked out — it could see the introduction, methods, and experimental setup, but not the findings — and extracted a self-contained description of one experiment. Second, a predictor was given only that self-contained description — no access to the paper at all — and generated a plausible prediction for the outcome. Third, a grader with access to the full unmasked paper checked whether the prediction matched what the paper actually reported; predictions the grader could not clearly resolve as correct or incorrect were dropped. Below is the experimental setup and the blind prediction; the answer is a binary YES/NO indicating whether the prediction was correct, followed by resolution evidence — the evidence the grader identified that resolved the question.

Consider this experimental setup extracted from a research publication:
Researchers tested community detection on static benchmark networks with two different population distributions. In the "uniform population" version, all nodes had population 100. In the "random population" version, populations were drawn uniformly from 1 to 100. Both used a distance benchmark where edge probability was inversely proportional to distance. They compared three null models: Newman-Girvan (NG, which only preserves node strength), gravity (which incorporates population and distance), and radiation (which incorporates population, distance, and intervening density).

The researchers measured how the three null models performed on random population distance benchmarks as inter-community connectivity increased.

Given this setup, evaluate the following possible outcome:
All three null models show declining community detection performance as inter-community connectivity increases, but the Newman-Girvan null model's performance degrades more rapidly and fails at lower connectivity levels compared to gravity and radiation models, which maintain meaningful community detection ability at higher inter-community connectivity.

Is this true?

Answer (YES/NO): NO